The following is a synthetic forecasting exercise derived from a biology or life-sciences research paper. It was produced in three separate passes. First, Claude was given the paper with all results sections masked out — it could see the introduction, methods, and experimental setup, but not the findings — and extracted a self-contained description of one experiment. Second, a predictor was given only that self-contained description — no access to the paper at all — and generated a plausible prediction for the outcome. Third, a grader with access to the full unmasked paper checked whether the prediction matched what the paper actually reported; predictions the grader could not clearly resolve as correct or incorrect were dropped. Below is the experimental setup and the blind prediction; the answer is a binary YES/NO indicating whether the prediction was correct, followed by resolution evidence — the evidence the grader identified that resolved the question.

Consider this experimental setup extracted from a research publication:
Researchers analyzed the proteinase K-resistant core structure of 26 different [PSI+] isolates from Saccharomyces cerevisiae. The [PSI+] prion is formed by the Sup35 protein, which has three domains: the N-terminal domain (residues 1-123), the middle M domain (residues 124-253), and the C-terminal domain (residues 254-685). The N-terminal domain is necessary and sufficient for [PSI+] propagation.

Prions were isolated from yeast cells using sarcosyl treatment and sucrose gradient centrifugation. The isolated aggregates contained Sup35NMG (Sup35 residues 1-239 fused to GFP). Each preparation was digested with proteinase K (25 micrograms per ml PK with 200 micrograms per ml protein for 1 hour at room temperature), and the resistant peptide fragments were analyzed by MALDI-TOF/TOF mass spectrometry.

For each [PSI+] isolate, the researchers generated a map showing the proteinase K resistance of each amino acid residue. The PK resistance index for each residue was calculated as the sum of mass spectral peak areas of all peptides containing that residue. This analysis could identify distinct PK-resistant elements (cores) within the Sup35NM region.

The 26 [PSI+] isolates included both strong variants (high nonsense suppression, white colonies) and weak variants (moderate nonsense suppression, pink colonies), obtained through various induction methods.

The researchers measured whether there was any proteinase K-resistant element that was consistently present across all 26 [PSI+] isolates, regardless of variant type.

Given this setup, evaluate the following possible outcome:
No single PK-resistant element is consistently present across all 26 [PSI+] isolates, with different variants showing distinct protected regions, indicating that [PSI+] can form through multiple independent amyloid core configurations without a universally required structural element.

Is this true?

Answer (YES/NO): NO